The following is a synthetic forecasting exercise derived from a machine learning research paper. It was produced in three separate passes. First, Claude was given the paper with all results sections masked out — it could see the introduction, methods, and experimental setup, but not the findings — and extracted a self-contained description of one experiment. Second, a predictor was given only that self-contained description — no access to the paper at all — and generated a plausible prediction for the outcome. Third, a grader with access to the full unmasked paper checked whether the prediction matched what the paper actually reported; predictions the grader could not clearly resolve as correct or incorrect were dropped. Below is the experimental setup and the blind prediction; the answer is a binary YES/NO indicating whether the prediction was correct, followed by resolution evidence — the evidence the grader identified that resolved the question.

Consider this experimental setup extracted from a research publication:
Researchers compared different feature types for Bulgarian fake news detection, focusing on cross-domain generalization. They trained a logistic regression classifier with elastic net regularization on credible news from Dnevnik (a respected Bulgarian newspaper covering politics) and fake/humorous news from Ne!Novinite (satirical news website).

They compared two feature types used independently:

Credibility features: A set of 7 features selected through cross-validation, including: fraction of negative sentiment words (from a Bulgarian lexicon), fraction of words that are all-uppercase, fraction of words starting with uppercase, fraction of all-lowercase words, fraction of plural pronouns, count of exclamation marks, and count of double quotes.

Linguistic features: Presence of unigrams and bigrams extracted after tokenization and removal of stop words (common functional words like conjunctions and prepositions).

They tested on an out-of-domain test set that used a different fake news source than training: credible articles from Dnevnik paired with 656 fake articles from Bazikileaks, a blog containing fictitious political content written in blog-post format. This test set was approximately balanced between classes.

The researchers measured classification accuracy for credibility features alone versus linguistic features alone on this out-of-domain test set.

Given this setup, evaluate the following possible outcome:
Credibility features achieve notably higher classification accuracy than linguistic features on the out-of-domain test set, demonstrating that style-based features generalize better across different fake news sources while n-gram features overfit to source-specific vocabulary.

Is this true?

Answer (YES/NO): YES